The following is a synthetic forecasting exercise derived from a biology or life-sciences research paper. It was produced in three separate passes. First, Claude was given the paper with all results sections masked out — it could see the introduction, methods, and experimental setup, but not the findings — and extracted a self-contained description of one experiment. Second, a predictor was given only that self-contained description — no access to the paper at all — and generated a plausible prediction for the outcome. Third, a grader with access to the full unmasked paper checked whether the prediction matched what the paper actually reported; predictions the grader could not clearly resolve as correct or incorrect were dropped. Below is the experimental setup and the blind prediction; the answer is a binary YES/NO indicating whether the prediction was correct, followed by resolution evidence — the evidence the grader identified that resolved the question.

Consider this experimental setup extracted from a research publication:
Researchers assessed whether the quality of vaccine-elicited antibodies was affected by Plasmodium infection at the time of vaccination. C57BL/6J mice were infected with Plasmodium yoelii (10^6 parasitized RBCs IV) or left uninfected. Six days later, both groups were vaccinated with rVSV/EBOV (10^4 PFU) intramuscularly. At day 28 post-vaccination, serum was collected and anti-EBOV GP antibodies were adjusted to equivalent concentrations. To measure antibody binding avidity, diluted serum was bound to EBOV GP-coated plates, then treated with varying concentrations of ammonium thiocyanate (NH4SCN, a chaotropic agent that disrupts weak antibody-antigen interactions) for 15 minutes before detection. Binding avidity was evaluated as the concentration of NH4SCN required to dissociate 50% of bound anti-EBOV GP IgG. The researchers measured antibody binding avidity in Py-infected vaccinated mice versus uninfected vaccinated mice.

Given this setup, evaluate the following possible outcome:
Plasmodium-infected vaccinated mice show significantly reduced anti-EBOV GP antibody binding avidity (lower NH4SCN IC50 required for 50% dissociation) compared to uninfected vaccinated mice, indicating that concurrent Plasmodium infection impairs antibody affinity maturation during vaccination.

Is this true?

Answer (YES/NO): NO